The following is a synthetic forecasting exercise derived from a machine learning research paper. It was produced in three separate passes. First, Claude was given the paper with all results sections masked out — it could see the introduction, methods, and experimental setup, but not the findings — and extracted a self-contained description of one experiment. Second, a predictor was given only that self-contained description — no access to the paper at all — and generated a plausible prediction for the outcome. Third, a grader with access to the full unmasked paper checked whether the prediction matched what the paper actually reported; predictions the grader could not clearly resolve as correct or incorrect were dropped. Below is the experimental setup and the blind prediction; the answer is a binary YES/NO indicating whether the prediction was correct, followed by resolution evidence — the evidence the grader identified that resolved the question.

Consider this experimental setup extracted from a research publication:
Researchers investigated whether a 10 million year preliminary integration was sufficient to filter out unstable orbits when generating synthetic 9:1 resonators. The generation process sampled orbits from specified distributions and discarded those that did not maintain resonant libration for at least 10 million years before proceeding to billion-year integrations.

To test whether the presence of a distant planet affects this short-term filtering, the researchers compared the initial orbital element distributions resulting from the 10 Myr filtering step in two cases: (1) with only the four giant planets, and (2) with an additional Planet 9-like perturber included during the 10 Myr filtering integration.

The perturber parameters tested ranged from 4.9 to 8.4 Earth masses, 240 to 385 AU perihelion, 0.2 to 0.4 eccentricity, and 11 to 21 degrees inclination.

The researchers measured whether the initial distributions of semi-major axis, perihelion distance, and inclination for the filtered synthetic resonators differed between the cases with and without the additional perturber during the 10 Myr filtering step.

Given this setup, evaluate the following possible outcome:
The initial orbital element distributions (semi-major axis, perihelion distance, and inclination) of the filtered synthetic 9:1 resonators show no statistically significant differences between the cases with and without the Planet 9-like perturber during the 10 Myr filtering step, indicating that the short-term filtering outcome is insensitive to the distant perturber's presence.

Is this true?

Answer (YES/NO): YES